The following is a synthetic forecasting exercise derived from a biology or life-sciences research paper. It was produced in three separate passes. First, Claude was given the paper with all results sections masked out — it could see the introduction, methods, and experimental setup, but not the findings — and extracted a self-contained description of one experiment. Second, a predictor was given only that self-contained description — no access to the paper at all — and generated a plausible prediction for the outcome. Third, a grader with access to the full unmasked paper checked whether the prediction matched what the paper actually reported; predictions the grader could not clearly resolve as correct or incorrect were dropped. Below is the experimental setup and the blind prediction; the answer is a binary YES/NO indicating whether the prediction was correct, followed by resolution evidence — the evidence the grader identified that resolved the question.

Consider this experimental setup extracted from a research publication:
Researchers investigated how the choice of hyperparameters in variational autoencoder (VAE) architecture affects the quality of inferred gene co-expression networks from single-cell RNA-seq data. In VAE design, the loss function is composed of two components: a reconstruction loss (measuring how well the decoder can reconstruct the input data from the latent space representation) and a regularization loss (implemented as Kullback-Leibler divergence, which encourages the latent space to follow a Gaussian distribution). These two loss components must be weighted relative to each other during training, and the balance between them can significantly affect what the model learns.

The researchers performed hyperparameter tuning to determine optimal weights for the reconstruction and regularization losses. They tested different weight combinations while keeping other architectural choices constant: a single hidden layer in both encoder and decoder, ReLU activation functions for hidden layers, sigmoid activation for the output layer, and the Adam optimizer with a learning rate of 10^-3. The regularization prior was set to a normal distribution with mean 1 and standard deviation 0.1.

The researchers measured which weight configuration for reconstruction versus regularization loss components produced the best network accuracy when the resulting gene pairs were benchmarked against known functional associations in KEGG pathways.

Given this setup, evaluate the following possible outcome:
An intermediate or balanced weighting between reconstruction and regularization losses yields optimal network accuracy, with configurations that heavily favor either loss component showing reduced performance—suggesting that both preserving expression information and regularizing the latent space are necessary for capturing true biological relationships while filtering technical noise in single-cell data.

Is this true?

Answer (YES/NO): NO